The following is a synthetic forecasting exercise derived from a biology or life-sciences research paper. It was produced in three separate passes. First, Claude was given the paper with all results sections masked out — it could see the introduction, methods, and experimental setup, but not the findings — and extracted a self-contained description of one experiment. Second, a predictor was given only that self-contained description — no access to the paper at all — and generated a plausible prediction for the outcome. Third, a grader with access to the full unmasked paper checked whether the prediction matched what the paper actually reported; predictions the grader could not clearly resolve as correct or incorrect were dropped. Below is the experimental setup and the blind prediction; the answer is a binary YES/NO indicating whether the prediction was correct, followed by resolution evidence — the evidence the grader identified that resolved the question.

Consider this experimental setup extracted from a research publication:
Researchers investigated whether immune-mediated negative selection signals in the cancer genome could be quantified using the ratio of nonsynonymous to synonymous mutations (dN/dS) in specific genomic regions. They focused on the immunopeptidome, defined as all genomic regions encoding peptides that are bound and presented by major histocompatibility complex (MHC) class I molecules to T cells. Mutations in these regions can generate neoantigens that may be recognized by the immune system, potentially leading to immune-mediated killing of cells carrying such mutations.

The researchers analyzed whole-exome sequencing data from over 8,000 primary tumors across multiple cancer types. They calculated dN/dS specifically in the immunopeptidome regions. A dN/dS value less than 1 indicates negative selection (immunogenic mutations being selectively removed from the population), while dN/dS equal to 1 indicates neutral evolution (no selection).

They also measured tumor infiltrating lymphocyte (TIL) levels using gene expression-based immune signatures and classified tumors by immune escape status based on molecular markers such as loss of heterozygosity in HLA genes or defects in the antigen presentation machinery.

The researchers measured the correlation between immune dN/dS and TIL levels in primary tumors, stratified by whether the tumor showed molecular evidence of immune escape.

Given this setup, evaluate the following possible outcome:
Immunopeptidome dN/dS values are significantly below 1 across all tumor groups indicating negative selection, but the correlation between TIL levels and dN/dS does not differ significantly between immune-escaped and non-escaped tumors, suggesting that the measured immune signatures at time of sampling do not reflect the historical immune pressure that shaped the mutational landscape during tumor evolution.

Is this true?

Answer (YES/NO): NO